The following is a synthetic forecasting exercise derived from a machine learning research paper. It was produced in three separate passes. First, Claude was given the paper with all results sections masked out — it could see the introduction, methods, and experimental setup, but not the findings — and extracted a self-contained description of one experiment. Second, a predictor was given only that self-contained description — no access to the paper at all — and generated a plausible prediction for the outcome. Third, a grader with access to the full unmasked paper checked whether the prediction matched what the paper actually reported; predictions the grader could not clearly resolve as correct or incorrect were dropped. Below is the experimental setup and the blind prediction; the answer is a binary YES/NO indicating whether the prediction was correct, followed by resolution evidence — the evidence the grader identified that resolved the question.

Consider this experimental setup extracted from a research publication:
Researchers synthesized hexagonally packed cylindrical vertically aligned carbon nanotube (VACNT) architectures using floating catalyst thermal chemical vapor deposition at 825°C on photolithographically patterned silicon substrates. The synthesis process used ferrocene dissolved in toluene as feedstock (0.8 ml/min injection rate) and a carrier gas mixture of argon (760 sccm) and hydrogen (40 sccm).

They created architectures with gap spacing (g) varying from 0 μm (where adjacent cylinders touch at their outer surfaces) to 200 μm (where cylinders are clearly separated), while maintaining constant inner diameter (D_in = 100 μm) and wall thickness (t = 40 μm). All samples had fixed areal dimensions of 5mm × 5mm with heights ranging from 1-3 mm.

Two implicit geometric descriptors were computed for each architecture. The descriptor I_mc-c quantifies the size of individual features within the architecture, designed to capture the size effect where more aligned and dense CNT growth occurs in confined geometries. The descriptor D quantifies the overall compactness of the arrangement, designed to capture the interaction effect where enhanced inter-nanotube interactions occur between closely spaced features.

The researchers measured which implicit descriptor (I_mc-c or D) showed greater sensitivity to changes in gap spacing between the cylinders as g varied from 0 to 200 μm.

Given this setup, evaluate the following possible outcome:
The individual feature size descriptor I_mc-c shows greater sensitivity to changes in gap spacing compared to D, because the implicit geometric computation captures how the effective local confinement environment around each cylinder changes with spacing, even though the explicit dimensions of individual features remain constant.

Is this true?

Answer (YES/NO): NO